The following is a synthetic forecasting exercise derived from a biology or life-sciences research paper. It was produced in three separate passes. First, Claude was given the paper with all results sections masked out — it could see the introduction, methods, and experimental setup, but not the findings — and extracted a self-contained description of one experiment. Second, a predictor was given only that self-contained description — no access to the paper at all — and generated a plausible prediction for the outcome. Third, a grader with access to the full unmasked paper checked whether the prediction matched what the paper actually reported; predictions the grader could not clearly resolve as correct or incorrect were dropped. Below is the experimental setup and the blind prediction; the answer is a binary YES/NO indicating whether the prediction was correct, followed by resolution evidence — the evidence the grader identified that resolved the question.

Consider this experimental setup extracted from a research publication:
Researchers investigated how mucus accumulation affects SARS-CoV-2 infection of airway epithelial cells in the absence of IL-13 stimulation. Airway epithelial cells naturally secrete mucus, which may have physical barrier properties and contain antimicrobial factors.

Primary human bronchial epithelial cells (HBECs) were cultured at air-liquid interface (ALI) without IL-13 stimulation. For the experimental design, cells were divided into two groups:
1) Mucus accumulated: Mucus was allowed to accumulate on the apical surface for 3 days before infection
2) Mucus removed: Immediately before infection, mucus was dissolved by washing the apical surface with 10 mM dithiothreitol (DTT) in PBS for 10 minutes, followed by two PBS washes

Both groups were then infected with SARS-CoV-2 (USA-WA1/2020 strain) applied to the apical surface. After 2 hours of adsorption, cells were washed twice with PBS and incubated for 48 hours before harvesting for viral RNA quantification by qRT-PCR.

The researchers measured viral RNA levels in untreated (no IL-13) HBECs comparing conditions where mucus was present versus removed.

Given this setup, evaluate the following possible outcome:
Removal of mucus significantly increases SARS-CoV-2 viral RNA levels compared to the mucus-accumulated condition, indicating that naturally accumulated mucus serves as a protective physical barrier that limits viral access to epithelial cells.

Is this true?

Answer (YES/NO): YES